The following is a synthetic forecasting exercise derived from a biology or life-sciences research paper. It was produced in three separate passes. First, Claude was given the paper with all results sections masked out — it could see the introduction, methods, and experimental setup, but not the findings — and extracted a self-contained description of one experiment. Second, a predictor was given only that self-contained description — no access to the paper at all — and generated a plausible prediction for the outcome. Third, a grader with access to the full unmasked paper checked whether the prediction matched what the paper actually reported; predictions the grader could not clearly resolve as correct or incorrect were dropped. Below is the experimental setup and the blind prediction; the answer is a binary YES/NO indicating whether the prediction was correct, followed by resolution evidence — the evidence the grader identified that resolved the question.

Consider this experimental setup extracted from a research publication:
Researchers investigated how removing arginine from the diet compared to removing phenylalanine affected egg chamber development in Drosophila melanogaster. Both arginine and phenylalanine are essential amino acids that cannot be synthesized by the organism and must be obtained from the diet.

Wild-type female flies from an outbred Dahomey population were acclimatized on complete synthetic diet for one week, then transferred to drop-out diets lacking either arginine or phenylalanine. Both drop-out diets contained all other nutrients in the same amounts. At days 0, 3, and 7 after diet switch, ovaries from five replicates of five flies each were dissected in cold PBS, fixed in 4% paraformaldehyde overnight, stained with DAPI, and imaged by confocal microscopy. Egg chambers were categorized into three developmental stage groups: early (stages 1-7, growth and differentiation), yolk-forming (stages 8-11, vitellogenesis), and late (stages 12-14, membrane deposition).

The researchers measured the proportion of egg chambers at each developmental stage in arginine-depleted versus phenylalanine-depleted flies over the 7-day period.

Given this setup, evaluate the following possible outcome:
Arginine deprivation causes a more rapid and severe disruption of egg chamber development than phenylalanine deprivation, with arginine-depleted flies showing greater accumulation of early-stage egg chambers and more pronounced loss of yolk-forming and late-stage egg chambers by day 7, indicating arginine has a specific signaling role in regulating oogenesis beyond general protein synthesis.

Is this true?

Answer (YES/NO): NO